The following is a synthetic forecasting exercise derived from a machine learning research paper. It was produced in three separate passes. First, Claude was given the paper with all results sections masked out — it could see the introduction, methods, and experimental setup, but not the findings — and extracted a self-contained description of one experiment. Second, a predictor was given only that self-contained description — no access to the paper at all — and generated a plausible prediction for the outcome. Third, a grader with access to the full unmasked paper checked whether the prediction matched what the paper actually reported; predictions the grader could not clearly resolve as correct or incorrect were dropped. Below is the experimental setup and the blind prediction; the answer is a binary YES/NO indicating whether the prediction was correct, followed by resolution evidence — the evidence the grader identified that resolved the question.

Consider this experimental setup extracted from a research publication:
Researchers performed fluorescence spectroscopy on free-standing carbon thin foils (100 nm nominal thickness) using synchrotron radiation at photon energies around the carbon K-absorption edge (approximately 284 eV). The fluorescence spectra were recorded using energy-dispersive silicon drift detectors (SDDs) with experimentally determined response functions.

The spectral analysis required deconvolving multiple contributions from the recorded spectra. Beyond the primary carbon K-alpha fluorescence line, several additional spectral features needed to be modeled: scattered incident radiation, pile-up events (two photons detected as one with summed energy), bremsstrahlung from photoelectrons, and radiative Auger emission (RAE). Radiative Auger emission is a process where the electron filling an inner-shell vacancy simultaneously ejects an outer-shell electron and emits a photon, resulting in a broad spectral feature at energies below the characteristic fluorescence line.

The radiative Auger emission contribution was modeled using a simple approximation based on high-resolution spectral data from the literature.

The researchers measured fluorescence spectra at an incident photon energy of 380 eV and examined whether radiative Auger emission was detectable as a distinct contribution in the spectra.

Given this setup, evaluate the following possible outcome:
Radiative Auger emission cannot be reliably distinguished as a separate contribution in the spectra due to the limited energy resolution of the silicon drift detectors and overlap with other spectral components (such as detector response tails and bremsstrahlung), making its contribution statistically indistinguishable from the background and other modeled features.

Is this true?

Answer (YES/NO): NO